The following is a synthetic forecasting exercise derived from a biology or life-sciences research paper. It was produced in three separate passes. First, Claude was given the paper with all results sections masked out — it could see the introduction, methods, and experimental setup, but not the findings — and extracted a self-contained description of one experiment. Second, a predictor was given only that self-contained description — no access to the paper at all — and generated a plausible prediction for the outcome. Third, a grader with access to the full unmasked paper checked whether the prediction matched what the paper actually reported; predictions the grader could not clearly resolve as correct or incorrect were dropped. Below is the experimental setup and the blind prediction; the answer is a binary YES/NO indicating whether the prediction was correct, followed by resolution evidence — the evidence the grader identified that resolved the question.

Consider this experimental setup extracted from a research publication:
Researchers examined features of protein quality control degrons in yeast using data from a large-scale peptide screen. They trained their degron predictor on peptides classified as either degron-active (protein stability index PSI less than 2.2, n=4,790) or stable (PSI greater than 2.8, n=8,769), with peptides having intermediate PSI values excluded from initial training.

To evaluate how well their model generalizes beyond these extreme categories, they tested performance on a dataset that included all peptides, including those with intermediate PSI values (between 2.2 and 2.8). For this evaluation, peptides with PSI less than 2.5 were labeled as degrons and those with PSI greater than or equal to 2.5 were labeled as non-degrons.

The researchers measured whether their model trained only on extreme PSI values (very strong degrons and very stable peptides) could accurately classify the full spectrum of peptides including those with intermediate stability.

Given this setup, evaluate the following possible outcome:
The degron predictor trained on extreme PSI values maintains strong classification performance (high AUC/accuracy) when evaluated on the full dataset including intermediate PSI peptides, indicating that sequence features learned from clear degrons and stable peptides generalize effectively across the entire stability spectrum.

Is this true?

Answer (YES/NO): YES